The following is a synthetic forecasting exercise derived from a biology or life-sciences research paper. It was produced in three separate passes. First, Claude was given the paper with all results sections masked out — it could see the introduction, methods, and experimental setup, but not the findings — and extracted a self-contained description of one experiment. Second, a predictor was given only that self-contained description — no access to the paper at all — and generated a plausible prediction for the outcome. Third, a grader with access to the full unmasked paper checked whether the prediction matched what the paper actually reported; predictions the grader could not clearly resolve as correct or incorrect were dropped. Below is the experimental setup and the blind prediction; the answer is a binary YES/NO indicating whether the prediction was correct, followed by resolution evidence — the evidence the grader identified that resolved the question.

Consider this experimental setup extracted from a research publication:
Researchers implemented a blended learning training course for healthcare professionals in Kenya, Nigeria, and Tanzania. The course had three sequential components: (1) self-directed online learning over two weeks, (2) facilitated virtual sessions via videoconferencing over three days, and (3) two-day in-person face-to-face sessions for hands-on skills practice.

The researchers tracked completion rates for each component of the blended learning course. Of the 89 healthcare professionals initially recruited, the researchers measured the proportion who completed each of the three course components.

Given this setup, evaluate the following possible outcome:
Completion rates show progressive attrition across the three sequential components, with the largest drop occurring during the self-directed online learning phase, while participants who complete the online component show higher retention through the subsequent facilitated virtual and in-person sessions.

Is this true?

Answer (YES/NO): NO